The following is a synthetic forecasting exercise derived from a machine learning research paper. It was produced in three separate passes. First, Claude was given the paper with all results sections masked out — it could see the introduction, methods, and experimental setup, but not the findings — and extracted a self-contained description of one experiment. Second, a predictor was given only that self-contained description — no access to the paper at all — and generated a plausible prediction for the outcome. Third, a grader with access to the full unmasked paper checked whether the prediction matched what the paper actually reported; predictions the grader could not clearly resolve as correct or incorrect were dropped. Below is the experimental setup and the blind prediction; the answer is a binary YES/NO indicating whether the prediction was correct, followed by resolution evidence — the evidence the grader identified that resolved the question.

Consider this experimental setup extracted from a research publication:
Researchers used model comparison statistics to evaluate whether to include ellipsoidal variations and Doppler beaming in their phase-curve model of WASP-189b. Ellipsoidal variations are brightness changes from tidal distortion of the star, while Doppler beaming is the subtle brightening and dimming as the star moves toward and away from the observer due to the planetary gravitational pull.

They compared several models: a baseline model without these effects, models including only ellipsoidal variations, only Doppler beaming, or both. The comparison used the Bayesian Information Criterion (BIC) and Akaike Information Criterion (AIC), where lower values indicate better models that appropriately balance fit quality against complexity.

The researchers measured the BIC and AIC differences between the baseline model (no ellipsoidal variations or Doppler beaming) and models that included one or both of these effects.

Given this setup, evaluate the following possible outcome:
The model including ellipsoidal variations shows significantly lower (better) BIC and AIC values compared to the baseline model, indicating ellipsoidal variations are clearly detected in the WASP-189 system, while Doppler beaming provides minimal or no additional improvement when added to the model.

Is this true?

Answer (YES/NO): NO